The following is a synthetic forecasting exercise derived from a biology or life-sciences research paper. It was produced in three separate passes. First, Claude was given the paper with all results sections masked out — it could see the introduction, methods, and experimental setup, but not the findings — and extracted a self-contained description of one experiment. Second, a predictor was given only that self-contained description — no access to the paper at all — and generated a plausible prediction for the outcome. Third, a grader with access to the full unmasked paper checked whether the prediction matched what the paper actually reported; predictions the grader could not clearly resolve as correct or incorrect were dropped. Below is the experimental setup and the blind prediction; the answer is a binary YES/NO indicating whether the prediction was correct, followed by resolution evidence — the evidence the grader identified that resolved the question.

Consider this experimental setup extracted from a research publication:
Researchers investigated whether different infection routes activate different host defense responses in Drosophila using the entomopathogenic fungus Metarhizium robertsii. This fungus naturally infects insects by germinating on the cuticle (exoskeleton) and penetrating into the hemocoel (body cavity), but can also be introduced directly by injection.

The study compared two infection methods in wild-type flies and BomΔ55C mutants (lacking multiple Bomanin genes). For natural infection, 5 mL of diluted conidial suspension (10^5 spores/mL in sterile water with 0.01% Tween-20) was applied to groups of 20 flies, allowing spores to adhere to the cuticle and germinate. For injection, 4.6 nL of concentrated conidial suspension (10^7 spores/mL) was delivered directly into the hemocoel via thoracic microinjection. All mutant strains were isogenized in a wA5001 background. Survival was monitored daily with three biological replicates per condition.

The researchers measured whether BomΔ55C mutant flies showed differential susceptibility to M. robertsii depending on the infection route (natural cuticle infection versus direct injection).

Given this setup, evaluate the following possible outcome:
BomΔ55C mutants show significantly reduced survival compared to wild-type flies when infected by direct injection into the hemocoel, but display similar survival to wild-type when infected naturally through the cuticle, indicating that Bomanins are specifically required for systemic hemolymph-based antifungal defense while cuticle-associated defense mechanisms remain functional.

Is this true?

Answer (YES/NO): NO